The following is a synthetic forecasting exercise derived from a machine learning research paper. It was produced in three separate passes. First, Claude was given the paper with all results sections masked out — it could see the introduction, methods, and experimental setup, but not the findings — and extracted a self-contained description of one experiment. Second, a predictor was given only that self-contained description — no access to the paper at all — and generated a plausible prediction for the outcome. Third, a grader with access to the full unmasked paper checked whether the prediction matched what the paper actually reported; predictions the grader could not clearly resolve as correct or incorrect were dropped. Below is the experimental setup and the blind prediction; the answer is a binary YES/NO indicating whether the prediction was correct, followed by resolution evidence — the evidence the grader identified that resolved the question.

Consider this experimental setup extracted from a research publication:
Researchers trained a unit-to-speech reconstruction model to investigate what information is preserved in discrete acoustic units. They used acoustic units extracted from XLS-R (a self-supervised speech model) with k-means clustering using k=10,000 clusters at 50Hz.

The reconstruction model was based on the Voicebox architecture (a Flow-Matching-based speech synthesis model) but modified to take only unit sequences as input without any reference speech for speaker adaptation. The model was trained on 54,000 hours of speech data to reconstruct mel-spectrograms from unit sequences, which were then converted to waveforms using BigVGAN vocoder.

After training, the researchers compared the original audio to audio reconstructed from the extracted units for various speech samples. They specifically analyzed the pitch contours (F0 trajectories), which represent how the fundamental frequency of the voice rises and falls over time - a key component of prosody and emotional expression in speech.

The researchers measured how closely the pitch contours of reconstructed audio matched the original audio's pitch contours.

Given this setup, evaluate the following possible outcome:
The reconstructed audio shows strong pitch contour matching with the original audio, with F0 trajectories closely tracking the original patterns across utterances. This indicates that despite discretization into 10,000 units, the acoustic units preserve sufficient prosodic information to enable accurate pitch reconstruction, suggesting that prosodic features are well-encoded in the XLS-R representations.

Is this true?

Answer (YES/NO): YES